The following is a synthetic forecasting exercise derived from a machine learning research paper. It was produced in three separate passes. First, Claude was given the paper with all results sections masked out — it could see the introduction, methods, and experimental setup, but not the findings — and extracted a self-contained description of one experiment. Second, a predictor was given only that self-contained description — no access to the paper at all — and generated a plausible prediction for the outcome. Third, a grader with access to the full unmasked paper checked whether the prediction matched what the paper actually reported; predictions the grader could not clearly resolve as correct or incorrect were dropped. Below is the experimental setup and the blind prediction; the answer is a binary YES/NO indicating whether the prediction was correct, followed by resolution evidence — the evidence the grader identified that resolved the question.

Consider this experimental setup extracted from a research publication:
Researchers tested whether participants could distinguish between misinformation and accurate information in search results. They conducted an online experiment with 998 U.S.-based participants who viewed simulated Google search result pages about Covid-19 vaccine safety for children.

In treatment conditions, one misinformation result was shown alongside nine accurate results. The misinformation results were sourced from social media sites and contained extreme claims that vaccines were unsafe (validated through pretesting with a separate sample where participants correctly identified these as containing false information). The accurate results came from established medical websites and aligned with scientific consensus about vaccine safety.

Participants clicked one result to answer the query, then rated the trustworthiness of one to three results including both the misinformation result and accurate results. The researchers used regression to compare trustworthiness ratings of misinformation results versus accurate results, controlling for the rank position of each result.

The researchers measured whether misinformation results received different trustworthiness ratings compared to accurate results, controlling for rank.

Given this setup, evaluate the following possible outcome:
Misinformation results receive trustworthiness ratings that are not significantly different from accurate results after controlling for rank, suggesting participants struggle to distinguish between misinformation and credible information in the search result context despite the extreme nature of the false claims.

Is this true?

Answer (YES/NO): NO